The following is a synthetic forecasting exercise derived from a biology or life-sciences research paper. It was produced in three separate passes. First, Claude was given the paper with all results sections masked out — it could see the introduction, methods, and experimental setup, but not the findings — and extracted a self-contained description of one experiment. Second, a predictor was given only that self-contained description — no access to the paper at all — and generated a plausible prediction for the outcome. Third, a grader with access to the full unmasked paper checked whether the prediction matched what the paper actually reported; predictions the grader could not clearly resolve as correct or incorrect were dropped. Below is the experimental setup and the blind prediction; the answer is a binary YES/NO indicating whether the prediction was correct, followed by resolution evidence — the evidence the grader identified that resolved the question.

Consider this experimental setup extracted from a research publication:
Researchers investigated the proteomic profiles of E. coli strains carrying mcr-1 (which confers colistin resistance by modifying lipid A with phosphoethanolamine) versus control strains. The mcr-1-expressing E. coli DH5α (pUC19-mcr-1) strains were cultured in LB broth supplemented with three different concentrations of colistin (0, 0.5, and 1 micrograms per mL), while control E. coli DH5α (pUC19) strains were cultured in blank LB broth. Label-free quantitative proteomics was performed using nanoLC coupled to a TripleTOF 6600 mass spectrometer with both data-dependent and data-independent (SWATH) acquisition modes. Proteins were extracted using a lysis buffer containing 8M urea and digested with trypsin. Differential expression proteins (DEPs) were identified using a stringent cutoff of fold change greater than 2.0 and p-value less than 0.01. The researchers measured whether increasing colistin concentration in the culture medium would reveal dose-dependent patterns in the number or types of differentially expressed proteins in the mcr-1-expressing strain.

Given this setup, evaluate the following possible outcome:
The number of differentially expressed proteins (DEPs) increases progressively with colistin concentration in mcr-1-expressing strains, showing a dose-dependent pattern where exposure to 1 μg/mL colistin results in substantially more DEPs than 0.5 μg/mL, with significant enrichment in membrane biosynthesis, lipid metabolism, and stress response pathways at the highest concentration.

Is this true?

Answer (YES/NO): NO